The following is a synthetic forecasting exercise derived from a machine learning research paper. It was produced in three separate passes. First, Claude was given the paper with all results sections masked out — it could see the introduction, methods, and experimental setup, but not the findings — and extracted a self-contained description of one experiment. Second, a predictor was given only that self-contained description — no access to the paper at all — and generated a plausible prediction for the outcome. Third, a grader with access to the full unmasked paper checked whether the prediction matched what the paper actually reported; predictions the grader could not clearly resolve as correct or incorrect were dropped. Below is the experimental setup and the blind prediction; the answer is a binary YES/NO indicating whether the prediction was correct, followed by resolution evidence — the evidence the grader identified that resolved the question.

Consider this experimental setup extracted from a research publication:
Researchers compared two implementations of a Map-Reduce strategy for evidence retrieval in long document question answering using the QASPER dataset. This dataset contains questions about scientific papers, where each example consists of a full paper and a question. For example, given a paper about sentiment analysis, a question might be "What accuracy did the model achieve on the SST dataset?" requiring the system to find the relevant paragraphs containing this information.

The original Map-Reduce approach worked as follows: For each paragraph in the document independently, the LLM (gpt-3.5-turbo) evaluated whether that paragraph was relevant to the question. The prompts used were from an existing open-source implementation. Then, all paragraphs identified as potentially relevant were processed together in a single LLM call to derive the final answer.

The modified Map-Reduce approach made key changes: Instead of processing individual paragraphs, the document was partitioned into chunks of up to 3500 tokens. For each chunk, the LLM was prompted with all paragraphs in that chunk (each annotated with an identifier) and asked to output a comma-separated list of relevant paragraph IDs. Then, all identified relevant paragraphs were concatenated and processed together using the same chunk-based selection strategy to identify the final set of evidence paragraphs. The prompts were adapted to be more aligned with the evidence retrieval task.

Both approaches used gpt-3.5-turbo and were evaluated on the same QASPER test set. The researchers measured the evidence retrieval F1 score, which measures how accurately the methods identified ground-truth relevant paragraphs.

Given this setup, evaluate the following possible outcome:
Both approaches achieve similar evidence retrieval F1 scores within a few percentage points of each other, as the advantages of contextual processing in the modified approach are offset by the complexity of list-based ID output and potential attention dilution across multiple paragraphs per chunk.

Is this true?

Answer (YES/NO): NO